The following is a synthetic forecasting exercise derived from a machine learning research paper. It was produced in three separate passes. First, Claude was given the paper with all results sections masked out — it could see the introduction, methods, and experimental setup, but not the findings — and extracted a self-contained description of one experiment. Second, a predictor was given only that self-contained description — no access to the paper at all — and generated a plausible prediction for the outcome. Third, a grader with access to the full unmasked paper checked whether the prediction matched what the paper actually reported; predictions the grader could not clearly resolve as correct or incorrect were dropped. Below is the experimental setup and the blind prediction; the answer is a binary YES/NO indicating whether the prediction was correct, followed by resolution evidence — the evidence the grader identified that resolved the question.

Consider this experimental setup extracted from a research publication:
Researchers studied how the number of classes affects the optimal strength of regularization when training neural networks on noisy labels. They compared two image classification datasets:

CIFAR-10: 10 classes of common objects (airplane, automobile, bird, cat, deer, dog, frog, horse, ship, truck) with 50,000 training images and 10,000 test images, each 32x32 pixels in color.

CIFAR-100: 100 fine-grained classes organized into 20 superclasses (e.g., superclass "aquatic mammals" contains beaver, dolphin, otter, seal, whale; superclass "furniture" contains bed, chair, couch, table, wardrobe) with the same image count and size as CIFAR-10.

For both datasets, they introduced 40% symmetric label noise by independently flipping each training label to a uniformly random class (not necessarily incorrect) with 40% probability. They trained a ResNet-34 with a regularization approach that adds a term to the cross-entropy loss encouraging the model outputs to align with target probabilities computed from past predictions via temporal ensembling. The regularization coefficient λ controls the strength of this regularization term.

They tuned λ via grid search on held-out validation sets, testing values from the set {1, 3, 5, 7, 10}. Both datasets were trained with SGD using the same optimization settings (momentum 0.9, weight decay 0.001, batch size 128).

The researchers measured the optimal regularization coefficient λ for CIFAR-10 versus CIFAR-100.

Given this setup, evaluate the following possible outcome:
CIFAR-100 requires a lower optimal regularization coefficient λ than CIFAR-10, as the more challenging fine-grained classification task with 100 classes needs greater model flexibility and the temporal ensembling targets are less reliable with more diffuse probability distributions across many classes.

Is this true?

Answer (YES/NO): NO